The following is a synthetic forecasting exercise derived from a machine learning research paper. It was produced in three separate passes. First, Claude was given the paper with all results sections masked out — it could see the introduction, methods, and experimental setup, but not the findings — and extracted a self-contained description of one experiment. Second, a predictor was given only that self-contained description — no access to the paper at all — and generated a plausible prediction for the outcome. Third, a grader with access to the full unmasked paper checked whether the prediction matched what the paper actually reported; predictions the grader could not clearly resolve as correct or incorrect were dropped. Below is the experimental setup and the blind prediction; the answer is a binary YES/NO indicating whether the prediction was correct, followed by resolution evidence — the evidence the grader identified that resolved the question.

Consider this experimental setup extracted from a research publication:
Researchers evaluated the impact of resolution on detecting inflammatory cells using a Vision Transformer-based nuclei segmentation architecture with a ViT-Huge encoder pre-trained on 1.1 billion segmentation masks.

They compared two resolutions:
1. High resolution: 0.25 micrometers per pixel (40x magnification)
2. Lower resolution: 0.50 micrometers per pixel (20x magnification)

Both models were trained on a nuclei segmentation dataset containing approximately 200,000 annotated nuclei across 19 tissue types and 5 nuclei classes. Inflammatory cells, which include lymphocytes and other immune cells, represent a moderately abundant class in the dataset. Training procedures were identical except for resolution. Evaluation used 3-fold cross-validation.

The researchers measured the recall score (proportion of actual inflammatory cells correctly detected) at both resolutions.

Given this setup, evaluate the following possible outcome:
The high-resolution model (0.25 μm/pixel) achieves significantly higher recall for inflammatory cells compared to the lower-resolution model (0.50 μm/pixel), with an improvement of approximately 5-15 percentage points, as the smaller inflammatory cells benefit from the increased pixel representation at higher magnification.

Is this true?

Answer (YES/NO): YES